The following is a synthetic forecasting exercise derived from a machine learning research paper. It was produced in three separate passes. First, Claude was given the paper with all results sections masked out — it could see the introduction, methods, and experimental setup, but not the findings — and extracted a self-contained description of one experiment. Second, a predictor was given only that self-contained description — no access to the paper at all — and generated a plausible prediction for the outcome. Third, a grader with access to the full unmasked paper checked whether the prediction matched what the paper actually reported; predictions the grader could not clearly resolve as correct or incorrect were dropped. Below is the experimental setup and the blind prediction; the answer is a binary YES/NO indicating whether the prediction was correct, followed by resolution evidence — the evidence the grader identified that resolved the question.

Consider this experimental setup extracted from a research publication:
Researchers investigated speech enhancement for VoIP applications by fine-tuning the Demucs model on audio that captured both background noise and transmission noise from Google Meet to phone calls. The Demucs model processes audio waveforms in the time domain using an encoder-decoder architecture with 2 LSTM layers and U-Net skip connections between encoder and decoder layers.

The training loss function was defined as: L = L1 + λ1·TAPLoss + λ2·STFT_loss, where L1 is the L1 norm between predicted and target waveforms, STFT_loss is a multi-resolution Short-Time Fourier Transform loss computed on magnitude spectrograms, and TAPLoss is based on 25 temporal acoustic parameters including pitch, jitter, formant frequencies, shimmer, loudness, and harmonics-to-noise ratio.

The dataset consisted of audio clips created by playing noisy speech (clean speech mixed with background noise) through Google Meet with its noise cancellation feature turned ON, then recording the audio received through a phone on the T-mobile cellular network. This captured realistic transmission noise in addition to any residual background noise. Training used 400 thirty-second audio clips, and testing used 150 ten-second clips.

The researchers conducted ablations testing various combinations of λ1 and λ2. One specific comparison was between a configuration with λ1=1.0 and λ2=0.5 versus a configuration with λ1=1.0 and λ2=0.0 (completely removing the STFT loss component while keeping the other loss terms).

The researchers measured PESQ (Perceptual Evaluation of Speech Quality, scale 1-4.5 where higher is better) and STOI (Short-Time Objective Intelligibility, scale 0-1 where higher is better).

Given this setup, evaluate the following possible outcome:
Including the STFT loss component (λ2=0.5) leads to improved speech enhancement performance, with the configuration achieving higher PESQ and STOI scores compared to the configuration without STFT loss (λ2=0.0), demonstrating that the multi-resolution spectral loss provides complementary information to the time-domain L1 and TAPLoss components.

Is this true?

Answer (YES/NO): YES